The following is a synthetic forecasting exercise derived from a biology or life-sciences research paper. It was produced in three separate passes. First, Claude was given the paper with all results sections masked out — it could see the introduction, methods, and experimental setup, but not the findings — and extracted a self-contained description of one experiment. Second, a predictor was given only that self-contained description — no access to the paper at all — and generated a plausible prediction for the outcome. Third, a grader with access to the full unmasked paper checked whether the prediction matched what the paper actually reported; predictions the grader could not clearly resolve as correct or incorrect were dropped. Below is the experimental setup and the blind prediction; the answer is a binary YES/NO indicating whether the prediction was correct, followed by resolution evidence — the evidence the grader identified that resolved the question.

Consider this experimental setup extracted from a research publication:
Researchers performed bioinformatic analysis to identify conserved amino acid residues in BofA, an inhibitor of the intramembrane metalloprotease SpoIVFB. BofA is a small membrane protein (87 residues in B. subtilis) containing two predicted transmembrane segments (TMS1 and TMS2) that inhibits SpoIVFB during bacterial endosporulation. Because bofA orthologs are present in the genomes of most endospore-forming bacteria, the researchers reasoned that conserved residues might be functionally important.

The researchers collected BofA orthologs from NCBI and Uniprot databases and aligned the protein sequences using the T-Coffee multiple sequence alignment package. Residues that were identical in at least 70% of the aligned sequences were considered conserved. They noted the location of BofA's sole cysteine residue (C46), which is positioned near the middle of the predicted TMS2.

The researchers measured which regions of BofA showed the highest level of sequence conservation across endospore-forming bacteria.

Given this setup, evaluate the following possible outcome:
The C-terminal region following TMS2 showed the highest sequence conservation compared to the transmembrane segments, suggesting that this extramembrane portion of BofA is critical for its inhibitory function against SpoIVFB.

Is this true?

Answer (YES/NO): NO